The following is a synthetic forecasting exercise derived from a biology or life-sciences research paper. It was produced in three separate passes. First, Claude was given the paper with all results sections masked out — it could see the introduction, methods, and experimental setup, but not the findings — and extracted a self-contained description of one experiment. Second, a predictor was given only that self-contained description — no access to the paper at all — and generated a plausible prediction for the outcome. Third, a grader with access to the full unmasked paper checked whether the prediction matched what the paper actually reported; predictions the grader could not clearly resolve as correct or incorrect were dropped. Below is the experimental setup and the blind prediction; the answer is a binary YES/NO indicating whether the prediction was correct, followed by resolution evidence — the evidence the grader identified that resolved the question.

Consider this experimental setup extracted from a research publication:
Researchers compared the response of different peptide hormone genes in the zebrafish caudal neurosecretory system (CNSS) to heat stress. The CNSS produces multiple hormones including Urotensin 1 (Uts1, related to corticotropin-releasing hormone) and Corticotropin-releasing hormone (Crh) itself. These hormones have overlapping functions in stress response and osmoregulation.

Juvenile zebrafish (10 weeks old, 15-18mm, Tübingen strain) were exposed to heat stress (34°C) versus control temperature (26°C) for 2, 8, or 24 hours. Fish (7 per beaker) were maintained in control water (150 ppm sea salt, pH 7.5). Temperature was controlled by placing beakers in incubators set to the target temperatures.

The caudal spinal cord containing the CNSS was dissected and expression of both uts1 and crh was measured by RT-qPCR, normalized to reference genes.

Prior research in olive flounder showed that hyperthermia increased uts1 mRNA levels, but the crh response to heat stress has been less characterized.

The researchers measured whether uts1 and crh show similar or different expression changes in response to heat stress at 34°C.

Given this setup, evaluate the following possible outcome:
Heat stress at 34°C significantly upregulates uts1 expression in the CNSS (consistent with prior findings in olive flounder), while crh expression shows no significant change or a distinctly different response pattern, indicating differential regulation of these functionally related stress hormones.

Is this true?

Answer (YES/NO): YES